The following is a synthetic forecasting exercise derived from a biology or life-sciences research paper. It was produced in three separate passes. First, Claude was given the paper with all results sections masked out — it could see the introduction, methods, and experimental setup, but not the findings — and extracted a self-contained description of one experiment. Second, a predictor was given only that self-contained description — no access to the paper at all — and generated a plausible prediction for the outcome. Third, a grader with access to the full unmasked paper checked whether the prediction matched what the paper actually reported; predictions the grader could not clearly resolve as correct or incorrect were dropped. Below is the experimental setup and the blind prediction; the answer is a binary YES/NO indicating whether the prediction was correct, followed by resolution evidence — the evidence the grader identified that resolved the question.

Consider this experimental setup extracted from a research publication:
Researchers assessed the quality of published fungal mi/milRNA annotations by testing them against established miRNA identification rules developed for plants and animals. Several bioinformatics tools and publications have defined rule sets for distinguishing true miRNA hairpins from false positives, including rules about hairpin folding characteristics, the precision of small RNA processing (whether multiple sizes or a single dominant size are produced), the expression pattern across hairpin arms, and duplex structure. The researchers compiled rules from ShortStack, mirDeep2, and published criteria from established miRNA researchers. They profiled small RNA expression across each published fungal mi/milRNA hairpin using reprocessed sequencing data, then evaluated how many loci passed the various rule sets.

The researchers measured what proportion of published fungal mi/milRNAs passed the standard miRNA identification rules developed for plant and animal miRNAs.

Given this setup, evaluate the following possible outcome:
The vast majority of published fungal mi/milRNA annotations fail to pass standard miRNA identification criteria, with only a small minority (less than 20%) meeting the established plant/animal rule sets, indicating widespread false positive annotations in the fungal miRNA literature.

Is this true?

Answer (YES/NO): YES